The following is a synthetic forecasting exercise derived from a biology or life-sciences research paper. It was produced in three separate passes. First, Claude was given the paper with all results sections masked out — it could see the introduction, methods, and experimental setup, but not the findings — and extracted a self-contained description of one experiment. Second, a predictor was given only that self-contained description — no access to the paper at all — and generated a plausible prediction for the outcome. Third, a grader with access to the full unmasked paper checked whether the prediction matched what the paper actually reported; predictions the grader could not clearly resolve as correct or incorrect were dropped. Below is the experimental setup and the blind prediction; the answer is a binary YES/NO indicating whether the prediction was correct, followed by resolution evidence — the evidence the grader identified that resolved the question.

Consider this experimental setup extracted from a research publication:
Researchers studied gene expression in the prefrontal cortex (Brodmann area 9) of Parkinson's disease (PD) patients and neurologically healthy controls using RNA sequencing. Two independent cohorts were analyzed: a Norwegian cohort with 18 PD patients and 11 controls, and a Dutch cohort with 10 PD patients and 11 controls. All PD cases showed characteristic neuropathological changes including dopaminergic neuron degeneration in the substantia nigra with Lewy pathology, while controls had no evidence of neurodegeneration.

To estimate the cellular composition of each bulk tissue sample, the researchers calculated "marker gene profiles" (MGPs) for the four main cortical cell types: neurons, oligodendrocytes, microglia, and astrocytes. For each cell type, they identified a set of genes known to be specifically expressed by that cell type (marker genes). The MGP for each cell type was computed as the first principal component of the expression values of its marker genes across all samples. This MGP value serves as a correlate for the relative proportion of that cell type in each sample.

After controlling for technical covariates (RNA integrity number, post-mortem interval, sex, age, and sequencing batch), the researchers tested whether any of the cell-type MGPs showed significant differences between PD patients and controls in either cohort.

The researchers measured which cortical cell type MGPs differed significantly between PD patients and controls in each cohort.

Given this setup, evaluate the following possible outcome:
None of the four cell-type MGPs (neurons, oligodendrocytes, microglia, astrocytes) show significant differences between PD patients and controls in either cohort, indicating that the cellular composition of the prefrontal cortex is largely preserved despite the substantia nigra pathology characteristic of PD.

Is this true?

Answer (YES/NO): NO